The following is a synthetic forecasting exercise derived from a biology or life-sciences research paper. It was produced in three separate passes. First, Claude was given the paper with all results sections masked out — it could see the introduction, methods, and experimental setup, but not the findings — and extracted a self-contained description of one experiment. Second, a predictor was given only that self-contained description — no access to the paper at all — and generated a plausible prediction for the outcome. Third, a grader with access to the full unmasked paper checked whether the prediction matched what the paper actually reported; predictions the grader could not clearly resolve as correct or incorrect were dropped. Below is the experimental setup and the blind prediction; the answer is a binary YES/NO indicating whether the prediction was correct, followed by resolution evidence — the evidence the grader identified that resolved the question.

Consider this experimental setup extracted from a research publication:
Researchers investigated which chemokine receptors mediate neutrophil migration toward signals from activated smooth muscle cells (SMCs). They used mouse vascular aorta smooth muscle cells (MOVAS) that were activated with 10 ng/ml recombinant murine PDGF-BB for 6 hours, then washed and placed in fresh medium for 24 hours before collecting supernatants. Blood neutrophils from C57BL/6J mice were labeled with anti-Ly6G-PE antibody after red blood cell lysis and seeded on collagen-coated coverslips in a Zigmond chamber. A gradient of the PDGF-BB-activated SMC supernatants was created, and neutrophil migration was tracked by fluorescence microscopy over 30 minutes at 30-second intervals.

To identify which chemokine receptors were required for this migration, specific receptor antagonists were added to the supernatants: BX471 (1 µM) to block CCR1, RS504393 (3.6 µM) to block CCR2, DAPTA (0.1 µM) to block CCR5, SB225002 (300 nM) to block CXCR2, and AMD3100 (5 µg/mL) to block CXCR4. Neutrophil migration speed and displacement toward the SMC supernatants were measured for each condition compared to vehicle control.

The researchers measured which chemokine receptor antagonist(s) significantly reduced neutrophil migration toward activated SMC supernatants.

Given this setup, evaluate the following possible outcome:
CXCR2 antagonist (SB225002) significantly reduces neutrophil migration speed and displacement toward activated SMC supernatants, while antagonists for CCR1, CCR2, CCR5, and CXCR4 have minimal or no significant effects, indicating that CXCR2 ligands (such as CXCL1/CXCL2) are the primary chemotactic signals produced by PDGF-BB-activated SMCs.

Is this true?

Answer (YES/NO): NO